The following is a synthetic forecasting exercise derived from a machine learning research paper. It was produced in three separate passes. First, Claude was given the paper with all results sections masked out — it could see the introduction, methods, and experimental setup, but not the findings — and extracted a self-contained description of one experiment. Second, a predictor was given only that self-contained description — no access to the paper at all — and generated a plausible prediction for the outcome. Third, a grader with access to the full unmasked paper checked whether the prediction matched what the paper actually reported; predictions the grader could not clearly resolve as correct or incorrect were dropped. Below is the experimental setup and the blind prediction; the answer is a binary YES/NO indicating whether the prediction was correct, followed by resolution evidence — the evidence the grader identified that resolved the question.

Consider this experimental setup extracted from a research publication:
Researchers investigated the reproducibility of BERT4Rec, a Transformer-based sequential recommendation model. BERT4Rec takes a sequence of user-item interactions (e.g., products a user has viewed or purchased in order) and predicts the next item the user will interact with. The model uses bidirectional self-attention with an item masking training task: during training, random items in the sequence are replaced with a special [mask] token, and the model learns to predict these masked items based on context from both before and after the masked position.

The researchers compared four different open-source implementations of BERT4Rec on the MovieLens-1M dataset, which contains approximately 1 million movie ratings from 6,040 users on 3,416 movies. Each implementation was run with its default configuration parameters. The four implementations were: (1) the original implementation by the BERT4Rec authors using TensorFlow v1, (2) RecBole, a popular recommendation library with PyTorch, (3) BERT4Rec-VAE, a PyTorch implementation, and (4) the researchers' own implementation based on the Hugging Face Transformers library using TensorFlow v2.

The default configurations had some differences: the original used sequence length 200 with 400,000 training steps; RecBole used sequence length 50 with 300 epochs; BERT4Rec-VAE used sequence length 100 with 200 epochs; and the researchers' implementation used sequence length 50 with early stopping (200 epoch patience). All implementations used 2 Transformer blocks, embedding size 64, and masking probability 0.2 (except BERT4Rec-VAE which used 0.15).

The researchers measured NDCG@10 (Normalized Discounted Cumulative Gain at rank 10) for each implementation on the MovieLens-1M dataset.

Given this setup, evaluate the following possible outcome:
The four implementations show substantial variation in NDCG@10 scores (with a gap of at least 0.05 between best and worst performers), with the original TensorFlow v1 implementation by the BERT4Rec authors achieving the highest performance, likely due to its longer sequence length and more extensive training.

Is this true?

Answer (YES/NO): NO